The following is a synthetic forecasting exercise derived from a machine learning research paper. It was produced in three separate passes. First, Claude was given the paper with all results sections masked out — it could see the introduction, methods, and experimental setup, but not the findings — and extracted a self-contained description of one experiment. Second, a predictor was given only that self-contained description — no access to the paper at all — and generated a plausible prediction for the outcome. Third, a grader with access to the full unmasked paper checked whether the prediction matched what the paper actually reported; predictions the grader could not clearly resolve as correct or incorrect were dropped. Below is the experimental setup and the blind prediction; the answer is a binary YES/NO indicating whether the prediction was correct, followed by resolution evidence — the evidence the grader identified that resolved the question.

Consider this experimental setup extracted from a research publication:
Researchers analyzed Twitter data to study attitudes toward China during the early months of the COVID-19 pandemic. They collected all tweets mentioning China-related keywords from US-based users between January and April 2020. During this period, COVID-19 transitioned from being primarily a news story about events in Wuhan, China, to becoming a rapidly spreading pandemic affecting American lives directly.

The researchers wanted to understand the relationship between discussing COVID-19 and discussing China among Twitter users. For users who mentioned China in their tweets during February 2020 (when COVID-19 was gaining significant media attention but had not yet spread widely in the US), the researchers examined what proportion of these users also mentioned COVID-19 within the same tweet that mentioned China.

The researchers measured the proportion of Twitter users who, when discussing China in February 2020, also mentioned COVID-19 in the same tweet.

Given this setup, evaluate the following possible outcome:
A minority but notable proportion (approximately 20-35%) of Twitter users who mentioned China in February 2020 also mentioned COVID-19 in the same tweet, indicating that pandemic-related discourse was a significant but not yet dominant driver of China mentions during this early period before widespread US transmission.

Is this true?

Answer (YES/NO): NO